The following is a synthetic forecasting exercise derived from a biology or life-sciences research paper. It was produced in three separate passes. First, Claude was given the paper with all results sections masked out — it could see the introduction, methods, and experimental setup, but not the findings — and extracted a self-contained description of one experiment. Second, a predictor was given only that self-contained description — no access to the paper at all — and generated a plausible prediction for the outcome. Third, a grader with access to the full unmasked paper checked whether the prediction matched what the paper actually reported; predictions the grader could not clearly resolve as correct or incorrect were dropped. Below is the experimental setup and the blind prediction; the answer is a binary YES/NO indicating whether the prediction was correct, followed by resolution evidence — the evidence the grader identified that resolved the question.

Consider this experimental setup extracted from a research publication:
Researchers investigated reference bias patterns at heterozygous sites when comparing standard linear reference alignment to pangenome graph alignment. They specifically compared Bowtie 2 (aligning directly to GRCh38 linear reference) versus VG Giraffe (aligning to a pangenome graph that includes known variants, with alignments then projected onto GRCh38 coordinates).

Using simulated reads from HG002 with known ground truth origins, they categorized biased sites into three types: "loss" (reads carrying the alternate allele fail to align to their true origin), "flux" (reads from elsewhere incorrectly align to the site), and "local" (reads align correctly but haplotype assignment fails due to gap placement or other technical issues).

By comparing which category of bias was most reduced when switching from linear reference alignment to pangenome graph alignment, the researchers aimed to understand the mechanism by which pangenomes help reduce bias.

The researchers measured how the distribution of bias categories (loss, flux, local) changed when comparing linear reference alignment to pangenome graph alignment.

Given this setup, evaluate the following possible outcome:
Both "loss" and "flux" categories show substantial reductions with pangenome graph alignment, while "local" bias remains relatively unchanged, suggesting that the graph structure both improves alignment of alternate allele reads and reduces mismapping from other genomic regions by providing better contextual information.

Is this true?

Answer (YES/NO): NO